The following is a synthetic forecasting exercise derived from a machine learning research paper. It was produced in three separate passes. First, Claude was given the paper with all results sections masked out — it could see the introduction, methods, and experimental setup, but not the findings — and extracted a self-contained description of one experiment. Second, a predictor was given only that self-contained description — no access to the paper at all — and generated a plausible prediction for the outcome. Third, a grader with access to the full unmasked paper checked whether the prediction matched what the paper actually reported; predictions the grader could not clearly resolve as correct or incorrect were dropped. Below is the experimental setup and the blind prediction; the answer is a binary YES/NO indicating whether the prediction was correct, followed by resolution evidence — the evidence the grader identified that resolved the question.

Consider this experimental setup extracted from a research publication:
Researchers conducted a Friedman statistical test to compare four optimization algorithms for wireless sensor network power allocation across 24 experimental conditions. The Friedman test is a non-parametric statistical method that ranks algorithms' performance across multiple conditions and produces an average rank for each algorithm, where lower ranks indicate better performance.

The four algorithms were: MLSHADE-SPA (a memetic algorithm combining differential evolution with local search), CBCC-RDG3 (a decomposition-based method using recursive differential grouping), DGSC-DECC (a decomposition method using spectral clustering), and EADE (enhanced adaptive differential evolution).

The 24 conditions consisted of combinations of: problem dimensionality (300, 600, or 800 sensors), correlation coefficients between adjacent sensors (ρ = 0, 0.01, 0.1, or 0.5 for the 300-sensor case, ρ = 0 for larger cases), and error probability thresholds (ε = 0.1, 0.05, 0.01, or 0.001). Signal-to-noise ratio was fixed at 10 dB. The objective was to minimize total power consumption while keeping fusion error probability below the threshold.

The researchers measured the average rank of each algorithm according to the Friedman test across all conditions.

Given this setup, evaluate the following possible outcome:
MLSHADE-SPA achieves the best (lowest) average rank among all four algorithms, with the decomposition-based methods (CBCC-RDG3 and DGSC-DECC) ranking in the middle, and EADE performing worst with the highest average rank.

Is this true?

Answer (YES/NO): NO